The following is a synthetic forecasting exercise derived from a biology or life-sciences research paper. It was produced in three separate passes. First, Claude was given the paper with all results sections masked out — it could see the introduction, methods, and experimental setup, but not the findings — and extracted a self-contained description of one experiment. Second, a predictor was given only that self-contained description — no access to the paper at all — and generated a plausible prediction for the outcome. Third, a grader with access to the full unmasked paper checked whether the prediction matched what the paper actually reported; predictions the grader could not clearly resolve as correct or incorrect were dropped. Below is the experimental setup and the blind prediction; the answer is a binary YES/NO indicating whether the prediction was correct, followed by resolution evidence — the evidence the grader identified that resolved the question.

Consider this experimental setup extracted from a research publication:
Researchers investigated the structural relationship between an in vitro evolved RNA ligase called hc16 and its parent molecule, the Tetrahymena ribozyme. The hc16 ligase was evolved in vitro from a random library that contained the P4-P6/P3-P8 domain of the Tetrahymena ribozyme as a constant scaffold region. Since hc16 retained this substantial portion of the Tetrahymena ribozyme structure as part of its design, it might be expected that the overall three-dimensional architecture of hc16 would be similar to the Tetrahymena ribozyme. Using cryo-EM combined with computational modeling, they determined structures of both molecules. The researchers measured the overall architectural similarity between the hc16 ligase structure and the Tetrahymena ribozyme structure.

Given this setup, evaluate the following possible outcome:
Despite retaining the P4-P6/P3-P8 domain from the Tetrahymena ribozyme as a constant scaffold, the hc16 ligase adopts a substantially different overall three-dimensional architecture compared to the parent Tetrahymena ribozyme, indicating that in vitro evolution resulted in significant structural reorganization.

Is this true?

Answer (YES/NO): YES